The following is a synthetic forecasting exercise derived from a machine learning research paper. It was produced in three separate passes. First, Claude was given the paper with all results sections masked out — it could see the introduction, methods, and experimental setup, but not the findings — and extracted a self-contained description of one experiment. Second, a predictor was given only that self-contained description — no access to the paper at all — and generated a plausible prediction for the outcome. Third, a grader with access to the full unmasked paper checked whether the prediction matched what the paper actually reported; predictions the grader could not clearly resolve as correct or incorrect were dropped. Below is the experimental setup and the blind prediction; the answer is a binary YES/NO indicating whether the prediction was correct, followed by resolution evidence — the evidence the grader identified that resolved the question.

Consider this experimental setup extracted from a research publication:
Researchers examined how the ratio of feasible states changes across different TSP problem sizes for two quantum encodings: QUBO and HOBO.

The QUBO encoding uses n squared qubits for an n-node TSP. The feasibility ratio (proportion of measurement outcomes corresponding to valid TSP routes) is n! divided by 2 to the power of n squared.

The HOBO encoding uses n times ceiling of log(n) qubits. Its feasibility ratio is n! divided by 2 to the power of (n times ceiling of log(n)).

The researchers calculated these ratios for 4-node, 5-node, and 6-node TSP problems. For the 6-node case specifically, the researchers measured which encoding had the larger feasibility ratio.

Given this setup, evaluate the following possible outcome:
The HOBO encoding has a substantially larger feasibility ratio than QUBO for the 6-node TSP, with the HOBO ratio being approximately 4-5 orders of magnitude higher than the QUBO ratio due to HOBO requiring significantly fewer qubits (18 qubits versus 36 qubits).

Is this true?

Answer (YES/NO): YES